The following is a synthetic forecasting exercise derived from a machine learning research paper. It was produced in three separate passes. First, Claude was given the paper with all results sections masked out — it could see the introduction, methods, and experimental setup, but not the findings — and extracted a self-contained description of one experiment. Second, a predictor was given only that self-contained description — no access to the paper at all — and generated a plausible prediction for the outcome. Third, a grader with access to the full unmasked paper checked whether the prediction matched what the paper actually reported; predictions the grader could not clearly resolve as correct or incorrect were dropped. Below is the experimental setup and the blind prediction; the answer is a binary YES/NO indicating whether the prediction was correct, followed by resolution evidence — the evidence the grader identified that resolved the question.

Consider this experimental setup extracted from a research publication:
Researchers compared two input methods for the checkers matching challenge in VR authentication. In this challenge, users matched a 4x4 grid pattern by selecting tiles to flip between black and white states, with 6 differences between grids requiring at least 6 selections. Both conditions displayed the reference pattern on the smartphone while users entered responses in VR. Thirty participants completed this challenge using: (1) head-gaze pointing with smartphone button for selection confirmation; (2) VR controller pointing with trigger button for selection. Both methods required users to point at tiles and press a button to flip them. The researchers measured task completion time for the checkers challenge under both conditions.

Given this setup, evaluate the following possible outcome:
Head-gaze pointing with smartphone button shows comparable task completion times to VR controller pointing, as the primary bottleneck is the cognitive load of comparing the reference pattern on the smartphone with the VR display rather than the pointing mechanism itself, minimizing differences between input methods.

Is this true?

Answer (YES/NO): YES